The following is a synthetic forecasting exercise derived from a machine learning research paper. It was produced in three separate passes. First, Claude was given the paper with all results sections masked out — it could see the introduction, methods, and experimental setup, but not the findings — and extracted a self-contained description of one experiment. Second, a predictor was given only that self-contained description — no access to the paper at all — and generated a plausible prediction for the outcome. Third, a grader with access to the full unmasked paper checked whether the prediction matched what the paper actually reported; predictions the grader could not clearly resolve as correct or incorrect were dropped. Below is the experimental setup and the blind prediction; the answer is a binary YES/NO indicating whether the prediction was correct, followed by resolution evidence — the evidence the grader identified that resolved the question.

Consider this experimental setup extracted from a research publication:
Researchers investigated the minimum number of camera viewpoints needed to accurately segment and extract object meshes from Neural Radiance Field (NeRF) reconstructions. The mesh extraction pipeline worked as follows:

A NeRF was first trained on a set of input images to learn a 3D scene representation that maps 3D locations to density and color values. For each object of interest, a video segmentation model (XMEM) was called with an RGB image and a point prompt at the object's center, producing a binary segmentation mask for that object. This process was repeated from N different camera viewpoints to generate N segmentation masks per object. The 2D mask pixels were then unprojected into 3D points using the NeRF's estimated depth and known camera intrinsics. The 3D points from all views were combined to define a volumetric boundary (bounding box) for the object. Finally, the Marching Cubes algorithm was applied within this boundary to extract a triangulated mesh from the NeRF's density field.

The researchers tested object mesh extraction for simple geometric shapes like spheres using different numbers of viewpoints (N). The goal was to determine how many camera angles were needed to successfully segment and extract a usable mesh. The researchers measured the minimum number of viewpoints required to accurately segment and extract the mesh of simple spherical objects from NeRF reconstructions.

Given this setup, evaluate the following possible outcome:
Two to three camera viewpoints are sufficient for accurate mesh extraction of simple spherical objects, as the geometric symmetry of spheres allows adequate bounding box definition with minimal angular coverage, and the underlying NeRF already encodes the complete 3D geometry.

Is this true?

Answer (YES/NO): YES